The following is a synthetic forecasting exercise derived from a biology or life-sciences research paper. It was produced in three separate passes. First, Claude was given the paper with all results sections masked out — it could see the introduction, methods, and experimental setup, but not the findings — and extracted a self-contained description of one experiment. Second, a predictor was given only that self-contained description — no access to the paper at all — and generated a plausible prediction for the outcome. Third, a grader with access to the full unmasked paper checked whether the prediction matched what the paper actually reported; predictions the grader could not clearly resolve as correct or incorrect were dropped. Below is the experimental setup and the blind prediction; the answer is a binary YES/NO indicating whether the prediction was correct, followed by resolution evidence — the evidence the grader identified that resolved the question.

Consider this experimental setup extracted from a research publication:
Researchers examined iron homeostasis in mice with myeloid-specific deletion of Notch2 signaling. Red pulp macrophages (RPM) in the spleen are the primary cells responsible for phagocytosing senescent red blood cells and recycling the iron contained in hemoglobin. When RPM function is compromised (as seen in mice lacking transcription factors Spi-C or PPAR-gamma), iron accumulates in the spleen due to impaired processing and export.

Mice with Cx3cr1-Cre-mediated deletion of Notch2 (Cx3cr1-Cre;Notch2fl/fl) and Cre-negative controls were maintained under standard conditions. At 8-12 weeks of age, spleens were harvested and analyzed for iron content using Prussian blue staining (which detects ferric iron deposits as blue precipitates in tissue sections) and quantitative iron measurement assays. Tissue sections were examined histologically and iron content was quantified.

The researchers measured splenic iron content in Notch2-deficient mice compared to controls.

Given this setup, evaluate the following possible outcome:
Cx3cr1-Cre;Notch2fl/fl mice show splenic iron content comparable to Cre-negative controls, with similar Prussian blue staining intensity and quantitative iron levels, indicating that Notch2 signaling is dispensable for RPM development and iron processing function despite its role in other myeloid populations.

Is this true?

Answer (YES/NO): NO